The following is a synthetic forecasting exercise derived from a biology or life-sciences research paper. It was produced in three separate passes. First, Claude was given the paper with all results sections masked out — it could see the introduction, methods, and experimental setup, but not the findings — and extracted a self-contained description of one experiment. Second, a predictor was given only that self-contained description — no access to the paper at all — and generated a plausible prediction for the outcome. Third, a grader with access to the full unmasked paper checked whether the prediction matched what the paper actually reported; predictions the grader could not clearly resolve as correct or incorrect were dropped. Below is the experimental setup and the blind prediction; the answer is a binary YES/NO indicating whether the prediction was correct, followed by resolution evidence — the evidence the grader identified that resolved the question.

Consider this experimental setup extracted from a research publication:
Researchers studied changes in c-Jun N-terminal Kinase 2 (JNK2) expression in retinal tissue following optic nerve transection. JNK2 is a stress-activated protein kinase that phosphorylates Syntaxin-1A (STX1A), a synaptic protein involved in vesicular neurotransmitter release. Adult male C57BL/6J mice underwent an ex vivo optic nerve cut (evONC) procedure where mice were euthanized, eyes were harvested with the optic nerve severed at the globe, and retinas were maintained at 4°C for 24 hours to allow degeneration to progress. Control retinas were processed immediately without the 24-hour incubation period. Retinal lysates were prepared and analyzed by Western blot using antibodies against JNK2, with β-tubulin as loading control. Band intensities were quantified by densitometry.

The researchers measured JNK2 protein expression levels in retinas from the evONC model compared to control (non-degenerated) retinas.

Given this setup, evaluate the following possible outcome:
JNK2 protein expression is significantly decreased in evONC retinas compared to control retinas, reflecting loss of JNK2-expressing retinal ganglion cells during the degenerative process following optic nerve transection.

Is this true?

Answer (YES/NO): NO